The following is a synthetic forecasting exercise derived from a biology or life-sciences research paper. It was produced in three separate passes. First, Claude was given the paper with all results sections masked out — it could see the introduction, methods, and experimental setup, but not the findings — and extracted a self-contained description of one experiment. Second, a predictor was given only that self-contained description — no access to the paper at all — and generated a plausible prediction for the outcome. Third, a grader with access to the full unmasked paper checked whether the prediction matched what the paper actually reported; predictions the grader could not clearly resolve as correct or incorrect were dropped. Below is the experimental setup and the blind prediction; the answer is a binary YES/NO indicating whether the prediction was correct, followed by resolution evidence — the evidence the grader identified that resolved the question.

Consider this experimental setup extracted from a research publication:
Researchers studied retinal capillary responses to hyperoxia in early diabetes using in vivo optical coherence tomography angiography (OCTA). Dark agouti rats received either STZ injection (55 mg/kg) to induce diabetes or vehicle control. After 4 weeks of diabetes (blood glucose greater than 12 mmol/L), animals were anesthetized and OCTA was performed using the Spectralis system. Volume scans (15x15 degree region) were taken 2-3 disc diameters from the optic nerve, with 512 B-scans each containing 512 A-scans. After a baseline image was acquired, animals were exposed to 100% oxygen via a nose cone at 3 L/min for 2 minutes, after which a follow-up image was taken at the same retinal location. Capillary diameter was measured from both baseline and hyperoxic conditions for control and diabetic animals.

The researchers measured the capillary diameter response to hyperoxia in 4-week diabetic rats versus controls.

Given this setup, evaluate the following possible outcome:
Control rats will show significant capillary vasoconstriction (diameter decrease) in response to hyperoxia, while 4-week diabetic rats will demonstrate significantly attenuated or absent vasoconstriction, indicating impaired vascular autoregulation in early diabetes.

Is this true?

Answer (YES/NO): YES